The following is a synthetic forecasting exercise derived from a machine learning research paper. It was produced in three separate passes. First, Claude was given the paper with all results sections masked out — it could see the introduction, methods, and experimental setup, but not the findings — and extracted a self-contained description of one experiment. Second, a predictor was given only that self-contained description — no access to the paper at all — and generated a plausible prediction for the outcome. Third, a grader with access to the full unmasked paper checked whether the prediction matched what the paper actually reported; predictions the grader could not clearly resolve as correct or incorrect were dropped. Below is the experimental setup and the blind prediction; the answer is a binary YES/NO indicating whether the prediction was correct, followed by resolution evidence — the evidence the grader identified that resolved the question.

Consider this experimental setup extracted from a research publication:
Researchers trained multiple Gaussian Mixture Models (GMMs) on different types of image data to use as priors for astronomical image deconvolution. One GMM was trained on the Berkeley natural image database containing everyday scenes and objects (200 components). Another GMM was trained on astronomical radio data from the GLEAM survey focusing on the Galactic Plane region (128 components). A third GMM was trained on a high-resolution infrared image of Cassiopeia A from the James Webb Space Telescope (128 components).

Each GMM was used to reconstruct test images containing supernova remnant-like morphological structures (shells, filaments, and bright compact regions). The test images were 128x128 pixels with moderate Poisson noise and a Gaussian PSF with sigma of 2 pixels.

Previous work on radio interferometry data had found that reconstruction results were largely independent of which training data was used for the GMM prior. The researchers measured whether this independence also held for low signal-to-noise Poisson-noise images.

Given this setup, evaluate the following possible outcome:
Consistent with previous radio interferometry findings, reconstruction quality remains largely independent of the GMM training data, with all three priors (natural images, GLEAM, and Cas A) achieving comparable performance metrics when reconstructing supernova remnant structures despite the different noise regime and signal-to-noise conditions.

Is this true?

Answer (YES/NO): NO